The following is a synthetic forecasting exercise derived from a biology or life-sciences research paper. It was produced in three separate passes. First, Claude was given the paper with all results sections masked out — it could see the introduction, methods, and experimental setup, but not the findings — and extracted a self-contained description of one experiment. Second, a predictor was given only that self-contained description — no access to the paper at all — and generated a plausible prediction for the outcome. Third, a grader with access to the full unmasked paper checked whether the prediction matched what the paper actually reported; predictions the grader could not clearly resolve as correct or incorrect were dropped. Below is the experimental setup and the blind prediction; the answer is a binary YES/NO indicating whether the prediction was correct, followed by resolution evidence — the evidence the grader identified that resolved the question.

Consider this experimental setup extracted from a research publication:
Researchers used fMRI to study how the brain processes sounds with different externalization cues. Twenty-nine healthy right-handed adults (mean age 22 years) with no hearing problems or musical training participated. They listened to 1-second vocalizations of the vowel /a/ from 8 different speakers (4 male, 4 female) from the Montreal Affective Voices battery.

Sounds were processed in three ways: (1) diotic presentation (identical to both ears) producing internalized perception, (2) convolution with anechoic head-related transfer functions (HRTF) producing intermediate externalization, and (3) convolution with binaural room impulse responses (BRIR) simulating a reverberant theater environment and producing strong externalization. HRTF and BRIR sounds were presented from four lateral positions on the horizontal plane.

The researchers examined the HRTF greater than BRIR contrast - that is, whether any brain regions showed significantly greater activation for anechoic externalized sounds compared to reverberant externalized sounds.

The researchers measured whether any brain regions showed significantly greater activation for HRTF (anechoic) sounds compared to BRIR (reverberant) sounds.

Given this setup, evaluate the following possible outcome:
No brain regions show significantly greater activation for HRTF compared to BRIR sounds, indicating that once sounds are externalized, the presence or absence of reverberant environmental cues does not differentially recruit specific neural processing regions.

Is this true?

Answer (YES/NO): NO